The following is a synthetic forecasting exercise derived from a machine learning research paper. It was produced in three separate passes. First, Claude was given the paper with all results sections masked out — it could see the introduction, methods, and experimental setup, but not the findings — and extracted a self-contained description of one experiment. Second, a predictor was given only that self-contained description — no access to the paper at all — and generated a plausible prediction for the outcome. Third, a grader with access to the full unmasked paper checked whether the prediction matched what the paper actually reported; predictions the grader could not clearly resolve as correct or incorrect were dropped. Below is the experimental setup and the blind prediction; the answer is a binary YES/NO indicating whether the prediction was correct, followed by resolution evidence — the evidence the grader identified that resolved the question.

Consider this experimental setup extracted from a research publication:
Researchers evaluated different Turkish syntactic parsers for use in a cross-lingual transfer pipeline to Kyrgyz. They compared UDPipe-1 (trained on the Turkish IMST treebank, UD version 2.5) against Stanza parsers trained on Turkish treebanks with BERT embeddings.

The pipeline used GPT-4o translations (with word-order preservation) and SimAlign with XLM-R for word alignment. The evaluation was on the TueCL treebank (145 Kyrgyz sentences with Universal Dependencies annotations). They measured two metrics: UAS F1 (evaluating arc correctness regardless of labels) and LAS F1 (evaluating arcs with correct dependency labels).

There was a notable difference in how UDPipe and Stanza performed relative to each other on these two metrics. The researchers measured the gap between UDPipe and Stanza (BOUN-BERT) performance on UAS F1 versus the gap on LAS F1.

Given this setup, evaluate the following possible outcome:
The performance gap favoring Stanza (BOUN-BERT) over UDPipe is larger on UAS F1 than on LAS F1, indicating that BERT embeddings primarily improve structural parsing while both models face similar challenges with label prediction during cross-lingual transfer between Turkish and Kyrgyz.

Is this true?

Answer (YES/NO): NO